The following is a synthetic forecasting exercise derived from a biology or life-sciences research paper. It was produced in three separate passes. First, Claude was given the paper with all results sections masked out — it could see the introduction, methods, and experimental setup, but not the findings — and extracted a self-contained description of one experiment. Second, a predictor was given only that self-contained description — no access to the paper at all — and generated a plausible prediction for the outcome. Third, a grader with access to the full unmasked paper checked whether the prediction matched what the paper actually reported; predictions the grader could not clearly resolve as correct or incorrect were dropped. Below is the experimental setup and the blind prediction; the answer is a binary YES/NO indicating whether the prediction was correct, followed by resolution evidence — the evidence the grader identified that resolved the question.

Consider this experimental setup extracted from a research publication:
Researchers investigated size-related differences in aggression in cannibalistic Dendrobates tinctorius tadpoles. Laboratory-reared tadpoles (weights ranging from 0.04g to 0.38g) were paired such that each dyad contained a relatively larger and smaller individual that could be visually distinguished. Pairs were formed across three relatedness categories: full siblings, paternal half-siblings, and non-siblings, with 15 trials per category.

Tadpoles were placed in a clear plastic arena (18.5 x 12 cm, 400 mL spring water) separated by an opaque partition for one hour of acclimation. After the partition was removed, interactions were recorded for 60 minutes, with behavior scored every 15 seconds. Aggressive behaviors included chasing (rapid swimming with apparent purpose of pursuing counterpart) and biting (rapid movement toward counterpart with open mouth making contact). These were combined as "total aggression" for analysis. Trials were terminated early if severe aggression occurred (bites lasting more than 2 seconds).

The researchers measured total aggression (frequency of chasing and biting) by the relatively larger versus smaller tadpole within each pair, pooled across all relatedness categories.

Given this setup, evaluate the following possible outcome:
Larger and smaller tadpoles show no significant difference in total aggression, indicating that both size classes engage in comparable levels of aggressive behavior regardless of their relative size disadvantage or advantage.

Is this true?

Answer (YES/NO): NO